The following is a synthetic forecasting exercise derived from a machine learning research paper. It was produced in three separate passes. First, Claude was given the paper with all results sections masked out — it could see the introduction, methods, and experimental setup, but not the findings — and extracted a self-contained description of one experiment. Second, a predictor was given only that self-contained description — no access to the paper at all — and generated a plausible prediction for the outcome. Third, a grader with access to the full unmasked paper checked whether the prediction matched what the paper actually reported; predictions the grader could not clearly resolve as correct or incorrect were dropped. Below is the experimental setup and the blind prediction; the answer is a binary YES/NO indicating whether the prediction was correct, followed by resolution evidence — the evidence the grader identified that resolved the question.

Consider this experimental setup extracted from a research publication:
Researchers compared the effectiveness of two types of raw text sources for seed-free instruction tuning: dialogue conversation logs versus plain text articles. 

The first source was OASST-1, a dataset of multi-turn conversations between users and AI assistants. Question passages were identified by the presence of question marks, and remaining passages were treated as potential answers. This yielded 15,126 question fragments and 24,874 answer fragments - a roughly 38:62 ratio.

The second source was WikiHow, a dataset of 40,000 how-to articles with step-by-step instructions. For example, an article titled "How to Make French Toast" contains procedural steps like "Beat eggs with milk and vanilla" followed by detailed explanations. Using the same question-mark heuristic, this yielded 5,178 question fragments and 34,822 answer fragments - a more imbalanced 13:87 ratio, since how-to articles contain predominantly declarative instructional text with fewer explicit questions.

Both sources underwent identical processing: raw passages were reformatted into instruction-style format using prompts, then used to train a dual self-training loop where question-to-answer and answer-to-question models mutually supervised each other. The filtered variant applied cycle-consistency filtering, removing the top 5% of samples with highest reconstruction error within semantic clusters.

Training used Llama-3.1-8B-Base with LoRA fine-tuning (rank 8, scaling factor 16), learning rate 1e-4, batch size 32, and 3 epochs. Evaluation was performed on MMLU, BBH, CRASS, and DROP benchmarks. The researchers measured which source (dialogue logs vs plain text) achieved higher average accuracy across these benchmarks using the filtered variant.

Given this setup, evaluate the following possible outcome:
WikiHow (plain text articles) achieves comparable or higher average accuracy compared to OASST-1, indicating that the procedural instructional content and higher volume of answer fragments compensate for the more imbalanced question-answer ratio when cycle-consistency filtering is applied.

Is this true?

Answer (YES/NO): NO